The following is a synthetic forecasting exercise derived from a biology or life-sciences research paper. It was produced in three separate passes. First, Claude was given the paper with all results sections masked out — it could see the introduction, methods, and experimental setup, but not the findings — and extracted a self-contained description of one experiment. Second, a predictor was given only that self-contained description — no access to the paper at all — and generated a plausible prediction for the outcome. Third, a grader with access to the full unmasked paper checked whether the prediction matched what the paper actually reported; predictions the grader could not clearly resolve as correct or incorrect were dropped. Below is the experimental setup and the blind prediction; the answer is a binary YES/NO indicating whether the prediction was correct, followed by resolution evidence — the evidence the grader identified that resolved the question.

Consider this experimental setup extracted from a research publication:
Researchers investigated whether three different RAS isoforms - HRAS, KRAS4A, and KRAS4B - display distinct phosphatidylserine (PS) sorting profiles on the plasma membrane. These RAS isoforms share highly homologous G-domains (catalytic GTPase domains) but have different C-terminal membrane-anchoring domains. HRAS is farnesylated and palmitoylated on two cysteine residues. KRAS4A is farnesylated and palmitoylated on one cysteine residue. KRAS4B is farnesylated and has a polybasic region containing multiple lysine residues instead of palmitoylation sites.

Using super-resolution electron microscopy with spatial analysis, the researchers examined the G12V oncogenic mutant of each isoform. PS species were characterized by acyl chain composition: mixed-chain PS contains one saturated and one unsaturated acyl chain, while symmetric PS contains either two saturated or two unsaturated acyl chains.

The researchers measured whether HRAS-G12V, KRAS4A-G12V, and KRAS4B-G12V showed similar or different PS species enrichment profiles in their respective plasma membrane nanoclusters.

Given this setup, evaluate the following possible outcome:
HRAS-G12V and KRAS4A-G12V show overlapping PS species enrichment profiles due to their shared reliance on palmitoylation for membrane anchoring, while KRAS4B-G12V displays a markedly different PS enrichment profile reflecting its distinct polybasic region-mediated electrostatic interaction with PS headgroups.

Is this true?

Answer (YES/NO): YES